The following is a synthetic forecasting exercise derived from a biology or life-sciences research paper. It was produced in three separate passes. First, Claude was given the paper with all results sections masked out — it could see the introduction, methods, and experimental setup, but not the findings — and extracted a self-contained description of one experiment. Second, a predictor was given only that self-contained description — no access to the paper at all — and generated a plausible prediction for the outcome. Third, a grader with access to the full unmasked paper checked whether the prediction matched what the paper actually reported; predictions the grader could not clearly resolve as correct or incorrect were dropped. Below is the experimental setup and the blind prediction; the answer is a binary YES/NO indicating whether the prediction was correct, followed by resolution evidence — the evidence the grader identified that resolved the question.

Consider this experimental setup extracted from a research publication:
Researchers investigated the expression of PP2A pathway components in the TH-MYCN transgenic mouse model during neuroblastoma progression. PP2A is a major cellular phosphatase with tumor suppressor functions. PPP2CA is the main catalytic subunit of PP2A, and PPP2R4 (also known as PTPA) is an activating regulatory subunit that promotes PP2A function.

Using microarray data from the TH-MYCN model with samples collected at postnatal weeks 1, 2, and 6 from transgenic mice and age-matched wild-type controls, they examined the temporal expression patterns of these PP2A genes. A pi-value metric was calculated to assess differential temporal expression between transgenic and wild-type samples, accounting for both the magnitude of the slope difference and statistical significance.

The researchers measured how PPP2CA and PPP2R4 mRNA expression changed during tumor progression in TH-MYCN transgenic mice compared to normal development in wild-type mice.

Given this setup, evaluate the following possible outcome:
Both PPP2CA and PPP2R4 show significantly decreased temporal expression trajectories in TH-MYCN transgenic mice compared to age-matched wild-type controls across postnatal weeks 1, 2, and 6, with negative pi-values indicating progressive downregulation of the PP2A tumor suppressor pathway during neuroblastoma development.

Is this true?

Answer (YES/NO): NO